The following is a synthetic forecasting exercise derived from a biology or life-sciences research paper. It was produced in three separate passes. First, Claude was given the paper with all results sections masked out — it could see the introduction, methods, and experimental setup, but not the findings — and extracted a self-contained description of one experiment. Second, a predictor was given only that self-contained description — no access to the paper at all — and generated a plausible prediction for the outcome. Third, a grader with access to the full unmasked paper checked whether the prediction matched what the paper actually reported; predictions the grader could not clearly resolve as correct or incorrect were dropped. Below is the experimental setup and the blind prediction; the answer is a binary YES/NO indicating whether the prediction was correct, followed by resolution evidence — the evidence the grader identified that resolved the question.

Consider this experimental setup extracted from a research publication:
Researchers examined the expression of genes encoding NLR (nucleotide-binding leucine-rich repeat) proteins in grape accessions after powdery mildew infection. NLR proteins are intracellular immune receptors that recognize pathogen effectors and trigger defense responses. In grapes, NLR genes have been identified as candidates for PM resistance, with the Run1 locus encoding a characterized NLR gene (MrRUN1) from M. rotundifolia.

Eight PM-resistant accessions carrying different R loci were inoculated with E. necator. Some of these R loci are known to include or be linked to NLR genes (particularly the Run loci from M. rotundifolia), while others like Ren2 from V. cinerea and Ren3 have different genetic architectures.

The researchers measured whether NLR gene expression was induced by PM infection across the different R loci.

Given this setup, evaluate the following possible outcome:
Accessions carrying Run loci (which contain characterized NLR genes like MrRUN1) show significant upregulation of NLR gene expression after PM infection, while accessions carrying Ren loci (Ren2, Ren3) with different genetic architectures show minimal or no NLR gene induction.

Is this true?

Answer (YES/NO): NO